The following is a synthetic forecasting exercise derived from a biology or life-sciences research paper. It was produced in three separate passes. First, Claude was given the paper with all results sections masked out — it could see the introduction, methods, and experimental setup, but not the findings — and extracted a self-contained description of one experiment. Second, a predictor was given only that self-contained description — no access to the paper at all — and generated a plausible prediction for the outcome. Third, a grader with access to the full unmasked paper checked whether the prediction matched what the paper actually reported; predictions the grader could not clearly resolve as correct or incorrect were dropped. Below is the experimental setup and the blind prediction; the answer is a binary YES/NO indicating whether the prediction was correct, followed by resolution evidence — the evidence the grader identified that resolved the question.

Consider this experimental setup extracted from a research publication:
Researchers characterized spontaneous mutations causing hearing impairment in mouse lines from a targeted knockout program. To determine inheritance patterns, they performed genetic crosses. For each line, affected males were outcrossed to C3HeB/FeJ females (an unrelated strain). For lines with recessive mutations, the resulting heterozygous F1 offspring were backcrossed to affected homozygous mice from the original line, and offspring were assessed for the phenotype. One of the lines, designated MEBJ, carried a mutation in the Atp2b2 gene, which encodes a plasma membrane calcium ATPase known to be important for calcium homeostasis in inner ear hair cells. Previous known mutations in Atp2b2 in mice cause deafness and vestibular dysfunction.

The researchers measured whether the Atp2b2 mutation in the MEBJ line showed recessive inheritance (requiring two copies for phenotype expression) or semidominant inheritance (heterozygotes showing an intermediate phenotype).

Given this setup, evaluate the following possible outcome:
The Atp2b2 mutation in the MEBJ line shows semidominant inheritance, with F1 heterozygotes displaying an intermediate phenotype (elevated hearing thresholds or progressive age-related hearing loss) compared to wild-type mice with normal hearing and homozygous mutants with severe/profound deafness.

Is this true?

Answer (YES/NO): YES